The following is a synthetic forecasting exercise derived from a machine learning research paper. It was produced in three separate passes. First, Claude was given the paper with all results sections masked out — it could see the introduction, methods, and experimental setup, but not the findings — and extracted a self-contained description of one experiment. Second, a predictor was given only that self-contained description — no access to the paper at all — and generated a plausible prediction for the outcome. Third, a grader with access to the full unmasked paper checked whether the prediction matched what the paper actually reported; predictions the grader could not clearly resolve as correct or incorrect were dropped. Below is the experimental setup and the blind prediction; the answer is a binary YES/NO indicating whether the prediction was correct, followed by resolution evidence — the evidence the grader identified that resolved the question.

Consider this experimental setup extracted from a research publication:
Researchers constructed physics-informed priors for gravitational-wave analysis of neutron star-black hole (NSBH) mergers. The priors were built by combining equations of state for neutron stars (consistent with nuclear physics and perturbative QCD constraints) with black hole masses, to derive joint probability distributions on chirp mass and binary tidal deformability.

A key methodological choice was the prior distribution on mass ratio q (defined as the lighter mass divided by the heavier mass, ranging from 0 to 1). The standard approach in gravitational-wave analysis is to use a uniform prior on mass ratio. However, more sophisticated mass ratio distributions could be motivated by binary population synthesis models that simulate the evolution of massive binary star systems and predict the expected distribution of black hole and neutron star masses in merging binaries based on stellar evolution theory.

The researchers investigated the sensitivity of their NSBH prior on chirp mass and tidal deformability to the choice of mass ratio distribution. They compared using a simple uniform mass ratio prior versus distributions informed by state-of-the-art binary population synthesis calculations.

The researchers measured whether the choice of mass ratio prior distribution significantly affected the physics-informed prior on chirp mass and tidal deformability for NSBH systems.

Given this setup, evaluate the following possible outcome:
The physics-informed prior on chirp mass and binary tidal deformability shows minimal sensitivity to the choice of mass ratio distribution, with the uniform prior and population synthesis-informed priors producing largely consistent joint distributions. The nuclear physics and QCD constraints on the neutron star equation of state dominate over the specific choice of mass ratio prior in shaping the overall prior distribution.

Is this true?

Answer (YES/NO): YES